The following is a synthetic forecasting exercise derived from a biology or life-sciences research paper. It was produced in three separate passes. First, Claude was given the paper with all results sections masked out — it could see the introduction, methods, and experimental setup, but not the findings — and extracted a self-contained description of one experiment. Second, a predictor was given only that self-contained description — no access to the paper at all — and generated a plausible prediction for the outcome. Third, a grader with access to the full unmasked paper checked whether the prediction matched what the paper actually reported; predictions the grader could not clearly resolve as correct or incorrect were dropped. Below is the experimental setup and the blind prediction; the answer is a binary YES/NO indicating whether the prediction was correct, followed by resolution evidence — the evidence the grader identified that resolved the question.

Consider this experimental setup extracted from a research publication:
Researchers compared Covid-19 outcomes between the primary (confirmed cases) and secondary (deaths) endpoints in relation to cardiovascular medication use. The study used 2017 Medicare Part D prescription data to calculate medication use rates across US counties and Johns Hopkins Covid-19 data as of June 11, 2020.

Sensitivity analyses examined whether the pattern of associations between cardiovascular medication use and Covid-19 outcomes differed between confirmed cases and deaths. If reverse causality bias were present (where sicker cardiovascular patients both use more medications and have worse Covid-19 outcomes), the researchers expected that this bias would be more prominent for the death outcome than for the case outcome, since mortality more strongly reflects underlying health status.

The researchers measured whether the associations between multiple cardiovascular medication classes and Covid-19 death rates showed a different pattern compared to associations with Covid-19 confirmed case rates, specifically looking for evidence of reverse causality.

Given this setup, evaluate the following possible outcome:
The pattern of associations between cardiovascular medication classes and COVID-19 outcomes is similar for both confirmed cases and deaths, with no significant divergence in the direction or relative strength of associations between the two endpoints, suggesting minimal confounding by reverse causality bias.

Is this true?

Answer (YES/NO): NO